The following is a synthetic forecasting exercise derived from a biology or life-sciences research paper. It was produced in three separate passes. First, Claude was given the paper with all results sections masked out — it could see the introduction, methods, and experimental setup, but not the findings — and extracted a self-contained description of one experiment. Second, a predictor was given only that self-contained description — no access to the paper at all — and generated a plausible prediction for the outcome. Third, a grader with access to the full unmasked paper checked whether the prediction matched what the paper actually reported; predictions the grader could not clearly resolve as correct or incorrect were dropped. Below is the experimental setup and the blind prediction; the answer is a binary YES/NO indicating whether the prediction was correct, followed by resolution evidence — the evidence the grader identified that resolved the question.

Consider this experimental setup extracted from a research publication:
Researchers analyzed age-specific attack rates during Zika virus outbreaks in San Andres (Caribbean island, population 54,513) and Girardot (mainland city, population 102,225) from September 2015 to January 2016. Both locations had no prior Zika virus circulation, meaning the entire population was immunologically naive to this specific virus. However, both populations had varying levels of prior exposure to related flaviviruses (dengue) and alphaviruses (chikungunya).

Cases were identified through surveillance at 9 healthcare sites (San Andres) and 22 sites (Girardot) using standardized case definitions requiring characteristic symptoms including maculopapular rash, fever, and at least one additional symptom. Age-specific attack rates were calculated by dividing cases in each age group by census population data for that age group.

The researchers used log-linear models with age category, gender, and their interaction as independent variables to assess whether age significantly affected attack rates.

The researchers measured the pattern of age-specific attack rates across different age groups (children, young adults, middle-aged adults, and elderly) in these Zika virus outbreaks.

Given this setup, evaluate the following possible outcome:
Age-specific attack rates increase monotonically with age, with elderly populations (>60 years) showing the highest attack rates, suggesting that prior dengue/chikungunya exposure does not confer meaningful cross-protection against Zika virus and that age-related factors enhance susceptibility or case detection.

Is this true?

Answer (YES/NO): NO